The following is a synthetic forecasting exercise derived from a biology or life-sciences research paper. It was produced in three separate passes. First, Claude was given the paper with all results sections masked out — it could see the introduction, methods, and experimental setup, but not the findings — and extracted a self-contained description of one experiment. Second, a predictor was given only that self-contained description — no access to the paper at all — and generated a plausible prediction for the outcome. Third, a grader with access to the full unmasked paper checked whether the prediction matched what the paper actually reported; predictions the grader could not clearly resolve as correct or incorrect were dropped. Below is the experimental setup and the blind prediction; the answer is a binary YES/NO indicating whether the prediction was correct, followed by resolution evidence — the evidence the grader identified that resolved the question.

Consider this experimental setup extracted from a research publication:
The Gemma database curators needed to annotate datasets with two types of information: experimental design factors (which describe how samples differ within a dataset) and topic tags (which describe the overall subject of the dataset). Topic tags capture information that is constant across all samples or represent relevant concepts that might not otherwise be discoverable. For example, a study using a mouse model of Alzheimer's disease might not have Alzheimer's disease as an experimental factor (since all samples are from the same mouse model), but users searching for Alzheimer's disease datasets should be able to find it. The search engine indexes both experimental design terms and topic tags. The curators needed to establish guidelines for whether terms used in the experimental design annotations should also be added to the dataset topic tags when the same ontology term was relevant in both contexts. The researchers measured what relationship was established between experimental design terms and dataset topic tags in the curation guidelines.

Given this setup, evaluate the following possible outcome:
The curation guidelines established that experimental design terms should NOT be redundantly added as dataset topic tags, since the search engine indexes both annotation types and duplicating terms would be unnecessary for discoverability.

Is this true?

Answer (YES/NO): YES